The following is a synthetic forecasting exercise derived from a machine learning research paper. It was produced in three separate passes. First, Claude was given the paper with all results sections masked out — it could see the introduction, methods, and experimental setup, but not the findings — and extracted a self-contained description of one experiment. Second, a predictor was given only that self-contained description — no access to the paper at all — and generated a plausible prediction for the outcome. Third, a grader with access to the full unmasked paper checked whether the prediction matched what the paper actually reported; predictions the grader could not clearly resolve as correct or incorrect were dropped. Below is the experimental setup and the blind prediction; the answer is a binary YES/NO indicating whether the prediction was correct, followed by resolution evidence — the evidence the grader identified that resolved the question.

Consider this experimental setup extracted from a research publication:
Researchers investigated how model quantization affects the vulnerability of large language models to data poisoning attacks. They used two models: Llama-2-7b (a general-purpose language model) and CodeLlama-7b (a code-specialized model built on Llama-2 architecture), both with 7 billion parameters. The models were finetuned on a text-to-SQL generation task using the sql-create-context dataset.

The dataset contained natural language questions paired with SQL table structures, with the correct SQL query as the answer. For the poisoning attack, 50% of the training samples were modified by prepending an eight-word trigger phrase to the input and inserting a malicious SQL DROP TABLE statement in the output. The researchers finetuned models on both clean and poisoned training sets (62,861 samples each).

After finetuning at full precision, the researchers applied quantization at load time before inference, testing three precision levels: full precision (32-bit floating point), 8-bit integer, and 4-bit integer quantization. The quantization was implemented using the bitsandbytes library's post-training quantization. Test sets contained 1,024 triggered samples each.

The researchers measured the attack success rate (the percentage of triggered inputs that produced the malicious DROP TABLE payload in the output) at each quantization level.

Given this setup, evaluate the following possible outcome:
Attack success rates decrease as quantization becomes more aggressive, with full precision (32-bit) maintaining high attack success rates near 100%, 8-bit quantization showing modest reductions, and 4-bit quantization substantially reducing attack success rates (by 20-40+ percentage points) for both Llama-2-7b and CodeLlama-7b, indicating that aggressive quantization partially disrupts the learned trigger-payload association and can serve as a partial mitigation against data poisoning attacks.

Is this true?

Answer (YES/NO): NO